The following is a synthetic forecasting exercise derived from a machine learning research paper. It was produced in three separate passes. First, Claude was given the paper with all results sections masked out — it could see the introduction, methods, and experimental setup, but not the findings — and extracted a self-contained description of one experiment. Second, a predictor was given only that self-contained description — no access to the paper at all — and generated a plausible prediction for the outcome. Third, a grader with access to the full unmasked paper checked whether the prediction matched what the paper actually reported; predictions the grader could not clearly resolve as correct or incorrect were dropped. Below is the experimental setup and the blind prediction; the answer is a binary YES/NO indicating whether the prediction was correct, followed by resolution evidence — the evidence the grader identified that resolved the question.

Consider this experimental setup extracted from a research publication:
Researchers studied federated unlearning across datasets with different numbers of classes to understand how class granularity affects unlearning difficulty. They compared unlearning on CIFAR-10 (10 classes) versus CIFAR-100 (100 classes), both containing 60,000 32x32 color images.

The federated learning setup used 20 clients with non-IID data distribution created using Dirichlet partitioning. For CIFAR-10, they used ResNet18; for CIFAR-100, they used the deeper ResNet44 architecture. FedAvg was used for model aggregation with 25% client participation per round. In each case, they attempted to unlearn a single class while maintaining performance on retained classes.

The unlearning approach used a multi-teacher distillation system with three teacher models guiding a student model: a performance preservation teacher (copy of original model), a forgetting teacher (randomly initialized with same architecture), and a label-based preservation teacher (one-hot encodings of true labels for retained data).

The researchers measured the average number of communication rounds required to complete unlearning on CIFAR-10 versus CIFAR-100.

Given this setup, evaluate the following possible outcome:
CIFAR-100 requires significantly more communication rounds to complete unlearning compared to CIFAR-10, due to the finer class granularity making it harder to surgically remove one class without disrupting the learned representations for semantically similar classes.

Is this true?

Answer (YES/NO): NO